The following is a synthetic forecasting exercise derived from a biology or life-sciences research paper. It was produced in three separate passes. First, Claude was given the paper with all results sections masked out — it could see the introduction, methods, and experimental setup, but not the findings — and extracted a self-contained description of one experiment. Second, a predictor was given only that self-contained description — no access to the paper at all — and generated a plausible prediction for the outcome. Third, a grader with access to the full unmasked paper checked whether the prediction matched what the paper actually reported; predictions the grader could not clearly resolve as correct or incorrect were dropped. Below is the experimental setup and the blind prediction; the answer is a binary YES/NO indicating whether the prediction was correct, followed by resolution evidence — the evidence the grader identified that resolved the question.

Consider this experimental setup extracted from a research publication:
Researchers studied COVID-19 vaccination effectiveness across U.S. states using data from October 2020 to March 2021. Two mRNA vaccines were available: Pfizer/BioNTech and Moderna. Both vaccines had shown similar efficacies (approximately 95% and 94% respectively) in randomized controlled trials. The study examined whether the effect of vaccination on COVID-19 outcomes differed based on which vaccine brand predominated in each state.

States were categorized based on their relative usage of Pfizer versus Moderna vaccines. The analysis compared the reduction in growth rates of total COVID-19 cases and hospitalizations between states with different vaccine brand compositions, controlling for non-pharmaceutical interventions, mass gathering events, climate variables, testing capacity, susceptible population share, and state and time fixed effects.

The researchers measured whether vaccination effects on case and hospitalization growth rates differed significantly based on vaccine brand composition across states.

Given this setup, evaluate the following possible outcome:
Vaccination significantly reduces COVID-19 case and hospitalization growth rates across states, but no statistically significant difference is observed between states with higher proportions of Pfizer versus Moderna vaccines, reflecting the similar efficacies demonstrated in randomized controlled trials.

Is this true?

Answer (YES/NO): YES